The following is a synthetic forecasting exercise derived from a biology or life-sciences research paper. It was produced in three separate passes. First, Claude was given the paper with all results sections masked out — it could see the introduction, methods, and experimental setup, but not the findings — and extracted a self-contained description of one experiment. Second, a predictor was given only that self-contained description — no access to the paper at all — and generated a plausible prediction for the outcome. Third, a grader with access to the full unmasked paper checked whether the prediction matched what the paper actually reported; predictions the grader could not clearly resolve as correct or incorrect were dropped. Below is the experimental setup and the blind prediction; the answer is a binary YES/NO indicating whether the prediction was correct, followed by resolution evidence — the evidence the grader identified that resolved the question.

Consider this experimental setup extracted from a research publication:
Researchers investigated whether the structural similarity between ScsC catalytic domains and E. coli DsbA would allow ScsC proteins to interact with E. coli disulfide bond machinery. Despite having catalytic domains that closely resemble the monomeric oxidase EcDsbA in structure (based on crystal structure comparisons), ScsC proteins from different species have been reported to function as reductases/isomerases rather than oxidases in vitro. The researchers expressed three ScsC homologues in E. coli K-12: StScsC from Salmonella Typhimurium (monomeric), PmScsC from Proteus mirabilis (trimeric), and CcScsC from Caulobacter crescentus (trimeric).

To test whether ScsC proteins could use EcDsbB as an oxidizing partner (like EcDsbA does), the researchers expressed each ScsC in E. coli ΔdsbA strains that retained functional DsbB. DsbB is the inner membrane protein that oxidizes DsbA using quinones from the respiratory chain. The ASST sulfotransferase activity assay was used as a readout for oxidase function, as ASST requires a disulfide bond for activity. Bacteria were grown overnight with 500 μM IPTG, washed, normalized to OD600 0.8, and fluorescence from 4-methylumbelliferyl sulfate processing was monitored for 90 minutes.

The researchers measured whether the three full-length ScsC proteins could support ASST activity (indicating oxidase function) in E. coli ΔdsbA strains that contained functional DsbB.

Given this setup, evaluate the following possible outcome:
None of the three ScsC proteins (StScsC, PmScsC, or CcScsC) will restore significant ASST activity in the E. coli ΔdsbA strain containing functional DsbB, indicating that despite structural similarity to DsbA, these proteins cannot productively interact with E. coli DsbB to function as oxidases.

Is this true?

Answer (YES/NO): NO